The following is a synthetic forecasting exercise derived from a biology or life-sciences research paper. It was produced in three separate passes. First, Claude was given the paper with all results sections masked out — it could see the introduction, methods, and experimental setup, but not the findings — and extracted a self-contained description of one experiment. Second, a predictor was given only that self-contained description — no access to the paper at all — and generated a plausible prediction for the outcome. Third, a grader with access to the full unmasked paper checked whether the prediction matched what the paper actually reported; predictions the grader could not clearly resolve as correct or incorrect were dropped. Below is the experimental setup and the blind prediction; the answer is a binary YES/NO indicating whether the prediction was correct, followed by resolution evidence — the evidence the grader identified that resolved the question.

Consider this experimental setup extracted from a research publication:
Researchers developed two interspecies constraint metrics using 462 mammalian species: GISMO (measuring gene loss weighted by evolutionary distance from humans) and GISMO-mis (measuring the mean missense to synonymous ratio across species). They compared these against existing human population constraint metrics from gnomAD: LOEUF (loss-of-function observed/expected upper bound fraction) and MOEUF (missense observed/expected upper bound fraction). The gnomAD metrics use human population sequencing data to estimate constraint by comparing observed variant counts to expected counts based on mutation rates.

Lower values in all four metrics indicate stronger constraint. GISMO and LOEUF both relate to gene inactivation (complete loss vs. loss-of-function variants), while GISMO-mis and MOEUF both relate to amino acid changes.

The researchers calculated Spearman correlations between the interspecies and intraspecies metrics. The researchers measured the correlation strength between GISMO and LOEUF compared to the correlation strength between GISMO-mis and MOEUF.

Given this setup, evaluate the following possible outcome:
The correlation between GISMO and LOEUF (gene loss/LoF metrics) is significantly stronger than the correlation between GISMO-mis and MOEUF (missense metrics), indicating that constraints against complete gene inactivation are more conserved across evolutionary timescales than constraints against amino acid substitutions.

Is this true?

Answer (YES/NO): NO